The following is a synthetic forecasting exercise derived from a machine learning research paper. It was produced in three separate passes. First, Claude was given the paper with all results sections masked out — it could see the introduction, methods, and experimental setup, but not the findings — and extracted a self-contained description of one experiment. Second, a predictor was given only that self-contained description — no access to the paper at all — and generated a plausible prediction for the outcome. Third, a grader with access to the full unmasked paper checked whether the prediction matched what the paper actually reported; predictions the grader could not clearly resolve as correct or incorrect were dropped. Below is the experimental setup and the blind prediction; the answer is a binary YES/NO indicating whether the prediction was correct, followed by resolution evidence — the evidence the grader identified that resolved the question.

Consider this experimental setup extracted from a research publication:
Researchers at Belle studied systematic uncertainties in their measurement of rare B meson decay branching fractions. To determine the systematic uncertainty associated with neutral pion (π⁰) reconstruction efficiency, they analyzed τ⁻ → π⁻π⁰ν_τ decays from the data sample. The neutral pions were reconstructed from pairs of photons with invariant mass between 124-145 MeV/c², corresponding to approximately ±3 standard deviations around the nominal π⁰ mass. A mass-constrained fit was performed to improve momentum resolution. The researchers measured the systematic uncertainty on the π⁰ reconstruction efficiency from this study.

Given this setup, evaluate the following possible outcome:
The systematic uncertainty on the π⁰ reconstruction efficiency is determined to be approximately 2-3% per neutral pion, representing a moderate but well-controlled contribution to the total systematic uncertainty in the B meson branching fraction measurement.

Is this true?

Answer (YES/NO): YES